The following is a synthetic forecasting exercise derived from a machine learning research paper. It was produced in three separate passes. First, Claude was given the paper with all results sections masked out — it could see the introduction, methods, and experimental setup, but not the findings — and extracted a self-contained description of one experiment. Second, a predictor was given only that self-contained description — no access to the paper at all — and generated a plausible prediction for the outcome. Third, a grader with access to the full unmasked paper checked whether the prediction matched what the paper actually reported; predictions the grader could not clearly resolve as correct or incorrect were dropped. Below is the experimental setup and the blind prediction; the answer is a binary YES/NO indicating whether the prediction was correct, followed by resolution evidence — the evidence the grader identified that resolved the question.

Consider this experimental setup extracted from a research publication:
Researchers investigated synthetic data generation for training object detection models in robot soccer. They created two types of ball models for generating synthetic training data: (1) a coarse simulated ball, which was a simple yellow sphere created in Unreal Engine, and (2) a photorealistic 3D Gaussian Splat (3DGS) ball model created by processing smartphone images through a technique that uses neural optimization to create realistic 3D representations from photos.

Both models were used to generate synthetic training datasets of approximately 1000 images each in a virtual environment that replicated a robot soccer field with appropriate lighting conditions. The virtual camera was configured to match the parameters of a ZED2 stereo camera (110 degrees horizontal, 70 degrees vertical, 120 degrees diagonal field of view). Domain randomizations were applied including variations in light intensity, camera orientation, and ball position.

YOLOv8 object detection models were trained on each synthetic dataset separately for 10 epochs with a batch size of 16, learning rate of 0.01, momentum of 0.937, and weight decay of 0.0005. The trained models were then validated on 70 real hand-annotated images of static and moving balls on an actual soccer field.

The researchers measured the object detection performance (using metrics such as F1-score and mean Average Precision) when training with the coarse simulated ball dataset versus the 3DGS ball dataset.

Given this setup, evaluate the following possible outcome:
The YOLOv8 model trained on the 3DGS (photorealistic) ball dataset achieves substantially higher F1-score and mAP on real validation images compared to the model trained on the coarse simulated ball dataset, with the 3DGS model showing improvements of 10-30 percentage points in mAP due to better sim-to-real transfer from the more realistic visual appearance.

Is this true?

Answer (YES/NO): NO